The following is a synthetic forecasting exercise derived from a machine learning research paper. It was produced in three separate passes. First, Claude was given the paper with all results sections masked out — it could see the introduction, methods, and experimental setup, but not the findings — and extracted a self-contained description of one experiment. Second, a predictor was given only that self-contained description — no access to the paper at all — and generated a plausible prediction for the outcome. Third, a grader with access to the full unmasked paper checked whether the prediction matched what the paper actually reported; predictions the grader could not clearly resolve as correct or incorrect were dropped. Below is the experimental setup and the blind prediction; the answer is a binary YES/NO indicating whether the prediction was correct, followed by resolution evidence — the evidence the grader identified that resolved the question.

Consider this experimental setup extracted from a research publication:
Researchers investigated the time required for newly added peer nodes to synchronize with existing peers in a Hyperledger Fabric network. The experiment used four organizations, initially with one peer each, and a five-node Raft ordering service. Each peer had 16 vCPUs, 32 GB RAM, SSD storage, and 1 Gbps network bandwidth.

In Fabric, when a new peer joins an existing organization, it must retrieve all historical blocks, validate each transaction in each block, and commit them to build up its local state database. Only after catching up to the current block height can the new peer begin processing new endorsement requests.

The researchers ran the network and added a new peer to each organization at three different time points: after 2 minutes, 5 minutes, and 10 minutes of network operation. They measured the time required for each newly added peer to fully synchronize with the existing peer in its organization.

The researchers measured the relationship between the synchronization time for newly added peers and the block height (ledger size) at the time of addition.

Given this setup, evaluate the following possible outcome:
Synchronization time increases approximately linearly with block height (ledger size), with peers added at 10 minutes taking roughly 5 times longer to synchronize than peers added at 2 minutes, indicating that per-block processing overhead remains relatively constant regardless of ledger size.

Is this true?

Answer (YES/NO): YES